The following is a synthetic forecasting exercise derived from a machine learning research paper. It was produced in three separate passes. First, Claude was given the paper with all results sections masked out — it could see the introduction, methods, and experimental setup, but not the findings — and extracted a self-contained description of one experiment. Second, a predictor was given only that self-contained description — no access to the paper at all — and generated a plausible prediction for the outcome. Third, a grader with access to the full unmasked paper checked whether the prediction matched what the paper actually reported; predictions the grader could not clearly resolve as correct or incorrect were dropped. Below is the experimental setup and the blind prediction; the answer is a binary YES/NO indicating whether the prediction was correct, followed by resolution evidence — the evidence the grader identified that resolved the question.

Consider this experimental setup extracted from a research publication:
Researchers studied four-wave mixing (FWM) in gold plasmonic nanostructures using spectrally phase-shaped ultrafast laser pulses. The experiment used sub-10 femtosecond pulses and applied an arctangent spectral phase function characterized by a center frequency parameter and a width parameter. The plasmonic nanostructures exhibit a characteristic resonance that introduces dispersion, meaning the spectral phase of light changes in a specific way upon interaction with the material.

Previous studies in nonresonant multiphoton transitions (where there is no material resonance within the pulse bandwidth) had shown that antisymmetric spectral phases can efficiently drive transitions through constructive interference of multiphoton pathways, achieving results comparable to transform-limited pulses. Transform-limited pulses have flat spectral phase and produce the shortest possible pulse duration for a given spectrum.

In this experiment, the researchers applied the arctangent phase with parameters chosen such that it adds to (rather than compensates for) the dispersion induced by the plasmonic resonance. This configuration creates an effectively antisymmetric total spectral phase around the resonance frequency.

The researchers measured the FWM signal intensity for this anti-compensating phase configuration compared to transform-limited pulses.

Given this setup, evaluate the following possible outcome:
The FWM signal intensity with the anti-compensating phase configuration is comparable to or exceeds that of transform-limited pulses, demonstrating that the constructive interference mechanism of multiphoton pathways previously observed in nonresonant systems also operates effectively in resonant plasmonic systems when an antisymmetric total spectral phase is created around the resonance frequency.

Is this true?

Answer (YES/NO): YES